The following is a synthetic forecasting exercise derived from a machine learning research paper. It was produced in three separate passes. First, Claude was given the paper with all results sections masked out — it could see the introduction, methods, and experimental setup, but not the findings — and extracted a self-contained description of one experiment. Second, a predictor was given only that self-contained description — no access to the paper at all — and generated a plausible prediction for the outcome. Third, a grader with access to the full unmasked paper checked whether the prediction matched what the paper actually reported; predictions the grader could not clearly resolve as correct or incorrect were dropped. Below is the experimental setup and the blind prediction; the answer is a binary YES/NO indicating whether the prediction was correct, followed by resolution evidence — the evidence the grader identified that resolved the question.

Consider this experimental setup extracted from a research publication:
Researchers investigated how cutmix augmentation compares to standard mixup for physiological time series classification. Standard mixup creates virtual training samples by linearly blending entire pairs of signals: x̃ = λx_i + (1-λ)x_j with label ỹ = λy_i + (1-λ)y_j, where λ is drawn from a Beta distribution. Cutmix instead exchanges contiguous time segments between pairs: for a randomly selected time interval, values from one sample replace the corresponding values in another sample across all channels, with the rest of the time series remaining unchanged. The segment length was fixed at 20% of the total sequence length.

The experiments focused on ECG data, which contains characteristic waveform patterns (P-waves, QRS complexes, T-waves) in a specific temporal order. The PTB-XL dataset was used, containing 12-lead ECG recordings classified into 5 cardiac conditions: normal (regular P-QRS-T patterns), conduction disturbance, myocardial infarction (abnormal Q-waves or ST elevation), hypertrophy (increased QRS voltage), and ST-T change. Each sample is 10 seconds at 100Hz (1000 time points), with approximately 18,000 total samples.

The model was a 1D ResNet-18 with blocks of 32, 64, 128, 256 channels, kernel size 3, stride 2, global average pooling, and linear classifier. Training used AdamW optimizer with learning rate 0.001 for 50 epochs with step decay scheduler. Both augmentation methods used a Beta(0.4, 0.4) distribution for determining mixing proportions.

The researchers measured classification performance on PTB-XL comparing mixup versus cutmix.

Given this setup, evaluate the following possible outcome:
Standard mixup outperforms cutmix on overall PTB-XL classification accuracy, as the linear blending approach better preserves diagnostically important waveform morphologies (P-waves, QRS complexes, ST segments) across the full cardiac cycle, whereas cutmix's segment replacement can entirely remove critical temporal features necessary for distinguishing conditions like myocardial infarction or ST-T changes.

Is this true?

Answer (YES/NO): NO